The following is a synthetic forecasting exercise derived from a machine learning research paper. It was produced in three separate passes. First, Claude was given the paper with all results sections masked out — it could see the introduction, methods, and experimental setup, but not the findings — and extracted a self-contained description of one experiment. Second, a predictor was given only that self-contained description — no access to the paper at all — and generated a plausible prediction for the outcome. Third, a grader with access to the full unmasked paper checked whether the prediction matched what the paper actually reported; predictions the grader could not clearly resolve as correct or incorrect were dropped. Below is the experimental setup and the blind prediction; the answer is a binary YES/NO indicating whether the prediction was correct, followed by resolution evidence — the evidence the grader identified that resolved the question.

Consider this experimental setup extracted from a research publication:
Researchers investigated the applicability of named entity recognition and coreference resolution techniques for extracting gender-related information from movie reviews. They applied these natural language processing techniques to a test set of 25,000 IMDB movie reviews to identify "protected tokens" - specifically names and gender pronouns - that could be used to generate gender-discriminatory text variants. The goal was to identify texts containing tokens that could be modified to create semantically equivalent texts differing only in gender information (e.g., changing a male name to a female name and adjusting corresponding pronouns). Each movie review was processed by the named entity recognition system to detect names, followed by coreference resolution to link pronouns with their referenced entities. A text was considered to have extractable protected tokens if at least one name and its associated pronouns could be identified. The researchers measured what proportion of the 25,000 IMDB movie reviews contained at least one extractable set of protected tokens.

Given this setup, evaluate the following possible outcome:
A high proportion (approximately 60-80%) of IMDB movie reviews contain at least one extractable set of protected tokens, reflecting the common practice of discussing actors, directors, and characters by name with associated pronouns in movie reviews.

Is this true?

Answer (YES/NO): NO